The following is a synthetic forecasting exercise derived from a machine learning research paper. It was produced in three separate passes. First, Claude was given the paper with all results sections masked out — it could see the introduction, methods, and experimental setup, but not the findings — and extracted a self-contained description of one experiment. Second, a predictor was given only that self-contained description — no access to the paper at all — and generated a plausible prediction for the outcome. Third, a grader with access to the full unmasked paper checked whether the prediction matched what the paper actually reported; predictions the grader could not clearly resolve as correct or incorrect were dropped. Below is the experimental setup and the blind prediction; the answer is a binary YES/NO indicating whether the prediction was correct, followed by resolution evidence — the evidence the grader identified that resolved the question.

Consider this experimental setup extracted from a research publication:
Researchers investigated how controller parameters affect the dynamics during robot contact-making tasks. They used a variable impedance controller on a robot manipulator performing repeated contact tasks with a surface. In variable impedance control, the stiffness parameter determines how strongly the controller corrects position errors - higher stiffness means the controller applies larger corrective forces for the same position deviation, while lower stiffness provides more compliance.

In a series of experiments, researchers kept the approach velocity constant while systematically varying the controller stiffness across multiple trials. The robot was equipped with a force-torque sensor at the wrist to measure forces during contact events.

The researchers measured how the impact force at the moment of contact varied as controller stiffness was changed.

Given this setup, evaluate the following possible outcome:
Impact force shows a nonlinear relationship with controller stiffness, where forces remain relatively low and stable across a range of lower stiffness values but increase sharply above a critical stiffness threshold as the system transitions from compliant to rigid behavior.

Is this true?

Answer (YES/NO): NO